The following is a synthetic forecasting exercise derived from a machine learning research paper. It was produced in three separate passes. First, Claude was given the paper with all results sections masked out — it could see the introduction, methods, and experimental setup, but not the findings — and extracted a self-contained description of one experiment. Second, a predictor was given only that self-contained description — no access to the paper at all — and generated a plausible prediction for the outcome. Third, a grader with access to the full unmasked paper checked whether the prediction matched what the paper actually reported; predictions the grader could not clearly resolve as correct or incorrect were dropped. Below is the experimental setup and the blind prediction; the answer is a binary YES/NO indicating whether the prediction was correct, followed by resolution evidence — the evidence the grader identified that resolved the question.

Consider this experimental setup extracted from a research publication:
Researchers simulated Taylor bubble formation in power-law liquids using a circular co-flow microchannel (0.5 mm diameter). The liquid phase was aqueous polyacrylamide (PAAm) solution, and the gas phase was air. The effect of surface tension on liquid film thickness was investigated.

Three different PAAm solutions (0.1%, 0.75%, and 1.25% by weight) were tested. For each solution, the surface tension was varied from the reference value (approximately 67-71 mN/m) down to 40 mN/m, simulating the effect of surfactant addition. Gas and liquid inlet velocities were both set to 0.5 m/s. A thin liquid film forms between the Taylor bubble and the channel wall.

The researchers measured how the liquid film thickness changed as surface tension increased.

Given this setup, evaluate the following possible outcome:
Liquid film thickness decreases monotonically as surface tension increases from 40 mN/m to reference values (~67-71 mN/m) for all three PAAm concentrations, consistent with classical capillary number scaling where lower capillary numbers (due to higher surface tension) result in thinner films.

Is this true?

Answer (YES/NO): YES